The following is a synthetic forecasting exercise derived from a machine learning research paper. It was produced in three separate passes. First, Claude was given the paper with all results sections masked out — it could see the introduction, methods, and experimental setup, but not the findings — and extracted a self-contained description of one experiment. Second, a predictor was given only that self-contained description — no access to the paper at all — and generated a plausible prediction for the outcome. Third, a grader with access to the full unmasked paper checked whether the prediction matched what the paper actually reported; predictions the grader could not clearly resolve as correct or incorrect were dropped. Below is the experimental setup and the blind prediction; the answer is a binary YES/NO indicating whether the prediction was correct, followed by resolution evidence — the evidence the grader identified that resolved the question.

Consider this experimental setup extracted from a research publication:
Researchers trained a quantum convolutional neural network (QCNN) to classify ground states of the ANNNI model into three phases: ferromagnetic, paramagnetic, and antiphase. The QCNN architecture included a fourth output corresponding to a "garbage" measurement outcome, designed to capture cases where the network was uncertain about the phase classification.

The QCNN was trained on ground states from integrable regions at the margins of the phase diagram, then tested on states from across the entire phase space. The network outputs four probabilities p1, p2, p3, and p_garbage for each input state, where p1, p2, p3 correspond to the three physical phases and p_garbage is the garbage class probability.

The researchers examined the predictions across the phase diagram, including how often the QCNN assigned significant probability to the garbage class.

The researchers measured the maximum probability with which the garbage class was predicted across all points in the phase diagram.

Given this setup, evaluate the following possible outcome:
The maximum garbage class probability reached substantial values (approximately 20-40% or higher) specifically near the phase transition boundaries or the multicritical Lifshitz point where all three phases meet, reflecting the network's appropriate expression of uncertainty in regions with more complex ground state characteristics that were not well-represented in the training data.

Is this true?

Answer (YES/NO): NO